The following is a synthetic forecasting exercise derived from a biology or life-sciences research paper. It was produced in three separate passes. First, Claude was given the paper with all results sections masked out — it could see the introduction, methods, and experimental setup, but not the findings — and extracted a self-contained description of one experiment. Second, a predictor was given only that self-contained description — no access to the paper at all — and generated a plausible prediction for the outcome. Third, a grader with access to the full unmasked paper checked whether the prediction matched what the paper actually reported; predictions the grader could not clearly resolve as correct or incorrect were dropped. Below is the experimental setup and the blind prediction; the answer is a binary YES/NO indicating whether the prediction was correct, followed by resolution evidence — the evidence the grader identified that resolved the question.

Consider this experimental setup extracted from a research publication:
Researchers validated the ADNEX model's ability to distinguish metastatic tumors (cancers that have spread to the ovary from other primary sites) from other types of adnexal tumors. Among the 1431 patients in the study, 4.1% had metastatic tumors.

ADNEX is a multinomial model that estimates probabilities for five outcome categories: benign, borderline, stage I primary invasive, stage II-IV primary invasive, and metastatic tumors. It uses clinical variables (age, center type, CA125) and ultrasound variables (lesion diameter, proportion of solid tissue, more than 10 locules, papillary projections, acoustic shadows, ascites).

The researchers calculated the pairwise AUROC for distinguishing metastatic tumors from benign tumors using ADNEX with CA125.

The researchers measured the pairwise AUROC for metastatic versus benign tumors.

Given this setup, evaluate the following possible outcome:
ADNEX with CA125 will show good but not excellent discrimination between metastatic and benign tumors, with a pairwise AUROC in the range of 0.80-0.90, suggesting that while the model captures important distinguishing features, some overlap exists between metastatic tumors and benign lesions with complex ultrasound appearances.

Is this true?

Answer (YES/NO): NO